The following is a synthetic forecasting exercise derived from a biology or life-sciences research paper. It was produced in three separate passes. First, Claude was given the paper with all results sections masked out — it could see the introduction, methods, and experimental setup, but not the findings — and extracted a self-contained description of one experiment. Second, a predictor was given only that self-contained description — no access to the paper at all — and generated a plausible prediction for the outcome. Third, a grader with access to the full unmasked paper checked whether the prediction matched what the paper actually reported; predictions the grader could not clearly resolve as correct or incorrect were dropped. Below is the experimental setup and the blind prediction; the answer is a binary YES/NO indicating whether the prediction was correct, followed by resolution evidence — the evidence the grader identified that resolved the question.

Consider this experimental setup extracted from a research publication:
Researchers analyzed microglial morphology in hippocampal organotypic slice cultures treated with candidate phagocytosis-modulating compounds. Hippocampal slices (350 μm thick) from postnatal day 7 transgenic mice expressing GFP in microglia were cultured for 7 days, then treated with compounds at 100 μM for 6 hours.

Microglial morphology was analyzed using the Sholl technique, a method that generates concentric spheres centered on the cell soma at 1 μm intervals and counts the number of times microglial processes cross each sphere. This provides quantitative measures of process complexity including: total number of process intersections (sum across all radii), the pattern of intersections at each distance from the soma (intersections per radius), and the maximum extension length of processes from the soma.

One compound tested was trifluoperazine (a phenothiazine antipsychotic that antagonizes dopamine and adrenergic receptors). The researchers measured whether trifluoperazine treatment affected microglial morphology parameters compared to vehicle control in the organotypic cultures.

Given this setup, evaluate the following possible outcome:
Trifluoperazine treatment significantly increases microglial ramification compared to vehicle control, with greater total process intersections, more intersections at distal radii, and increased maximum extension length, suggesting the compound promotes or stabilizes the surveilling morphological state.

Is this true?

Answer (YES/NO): NO